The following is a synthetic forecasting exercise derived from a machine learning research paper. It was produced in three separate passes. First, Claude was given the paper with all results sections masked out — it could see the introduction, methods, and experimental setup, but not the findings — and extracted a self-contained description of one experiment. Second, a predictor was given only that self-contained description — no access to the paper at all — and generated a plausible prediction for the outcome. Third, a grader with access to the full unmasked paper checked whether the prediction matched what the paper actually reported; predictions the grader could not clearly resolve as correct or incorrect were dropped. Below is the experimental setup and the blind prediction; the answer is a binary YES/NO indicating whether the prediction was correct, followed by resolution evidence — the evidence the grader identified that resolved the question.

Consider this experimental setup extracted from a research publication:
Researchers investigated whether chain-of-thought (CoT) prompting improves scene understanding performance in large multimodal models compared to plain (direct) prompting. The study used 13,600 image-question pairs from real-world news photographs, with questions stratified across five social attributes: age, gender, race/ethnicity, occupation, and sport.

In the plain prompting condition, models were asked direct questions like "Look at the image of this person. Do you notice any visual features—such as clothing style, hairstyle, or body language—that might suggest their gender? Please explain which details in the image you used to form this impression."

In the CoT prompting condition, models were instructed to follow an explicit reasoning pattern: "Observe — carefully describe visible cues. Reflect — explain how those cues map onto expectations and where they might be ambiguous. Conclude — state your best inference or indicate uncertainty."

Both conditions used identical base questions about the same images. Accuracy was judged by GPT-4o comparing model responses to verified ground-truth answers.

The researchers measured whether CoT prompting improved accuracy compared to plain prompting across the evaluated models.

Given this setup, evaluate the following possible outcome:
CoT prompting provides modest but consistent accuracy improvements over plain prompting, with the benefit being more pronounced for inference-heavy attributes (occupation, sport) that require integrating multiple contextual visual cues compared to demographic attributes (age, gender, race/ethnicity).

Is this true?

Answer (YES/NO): NO